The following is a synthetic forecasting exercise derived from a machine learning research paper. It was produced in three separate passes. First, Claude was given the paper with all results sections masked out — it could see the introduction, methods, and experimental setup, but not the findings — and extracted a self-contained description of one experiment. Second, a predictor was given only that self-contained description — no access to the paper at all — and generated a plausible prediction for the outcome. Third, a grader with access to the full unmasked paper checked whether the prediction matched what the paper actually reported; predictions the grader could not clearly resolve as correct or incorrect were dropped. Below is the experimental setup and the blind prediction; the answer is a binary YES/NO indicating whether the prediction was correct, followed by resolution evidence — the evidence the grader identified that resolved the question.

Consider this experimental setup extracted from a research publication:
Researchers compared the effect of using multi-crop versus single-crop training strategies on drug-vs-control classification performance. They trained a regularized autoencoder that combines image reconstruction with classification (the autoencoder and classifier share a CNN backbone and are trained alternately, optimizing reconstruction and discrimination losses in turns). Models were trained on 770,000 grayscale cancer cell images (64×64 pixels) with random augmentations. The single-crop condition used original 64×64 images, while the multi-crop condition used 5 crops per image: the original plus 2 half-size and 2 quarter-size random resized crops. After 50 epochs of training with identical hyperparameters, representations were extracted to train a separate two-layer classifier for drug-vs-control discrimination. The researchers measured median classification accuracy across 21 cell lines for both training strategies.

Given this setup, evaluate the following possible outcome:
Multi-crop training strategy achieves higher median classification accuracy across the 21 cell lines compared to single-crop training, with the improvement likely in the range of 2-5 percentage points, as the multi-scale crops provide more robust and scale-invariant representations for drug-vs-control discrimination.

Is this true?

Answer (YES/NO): NO